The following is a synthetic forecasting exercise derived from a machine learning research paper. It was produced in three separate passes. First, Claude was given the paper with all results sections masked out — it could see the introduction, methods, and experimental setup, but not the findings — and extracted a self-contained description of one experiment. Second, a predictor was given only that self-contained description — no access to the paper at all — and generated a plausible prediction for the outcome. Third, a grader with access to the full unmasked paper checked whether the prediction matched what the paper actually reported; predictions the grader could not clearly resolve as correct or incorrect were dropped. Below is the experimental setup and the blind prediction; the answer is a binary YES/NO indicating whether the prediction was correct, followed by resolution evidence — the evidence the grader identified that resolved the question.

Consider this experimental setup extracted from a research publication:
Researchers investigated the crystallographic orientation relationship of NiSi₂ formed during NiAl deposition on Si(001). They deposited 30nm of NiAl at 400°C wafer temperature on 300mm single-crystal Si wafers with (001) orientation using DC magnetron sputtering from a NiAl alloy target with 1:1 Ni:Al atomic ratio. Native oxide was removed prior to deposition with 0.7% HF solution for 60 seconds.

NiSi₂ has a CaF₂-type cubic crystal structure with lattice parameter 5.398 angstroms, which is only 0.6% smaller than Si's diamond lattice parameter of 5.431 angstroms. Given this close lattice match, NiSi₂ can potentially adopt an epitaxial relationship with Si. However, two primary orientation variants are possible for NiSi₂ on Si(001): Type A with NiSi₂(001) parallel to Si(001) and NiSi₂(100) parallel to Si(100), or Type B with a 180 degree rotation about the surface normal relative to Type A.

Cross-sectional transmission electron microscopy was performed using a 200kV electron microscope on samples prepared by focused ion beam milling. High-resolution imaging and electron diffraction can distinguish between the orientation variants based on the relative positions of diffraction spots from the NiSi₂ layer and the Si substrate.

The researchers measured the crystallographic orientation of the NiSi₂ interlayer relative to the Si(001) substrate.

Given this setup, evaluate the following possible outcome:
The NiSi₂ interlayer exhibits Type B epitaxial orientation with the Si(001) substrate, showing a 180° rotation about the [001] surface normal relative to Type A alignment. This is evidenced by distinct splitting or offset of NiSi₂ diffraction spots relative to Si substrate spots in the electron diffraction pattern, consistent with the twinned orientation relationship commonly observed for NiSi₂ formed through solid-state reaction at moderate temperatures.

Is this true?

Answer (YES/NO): NO